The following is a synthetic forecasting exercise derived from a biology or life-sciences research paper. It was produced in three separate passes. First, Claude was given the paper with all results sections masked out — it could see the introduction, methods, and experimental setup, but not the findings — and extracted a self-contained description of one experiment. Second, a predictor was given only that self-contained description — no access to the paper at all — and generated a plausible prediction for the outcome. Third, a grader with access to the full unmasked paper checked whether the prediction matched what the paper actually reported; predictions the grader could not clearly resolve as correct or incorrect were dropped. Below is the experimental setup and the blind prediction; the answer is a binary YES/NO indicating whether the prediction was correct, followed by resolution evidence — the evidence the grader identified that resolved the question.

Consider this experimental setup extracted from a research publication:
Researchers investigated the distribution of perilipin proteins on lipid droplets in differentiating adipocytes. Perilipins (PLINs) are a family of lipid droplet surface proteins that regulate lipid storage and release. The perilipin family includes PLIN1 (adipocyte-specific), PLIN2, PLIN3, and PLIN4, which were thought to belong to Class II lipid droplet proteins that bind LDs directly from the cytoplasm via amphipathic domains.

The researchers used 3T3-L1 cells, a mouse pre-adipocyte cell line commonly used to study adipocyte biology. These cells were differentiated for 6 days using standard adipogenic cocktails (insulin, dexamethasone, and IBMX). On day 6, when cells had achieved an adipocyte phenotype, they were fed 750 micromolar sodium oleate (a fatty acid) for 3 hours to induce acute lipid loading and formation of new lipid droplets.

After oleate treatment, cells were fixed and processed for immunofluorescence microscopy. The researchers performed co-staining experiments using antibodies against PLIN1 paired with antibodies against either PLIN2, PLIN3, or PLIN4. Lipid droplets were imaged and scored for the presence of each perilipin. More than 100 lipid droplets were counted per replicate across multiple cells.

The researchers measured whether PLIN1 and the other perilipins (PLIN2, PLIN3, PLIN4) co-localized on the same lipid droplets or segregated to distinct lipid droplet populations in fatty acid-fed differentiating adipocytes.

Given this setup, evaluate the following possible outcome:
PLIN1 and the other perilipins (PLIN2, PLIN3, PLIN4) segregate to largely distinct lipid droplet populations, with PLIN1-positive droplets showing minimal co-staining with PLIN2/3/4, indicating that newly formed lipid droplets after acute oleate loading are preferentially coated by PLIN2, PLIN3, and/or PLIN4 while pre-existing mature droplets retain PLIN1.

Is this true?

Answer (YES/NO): YES